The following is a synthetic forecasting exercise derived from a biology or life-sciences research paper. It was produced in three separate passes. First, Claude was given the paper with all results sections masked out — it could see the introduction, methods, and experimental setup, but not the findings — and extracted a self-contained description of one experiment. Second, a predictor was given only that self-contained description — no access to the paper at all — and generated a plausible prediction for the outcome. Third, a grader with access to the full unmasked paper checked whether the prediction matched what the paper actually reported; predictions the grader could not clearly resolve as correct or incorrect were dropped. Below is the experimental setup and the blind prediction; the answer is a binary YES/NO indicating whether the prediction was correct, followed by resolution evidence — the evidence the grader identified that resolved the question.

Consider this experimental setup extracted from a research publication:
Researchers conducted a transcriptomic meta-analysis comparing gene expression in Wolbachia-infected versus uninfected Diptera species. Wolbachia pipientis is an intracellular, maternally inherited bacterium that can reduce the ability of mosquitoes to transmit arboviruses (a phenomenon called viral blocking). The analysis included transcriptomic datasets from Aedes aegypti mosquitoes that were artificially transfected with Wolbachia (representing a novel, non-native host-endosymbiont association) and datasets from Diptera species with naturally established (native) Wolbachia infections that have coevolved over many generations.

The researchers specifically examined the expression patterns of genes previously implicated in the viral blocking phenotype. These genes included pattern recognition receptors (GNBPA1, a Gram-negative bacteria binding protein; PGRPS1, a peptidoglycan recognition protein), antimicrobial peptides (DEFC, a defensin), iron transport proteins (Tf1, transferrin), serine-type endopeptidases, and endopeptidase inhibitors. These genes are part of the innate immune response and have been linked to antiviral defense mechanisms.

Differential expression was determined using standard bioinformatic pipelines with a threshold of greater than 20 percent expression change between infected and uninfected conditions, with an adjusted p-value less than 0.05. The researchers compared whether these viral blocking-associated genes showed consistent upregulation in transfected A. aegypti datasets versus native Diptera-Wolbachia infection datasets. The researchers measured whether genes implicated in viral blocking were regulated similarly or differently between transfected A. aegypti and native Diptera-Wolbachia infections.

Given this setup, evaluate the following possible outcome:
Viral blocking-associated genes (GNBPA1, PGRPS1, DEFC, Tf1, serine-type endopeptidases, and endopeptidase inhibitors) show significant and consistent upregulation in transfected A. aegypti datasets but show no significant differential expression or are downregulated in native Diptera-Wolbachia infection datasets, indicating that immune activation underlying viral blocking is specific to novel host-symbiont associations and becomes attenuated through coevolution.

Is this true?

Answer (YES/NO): NO